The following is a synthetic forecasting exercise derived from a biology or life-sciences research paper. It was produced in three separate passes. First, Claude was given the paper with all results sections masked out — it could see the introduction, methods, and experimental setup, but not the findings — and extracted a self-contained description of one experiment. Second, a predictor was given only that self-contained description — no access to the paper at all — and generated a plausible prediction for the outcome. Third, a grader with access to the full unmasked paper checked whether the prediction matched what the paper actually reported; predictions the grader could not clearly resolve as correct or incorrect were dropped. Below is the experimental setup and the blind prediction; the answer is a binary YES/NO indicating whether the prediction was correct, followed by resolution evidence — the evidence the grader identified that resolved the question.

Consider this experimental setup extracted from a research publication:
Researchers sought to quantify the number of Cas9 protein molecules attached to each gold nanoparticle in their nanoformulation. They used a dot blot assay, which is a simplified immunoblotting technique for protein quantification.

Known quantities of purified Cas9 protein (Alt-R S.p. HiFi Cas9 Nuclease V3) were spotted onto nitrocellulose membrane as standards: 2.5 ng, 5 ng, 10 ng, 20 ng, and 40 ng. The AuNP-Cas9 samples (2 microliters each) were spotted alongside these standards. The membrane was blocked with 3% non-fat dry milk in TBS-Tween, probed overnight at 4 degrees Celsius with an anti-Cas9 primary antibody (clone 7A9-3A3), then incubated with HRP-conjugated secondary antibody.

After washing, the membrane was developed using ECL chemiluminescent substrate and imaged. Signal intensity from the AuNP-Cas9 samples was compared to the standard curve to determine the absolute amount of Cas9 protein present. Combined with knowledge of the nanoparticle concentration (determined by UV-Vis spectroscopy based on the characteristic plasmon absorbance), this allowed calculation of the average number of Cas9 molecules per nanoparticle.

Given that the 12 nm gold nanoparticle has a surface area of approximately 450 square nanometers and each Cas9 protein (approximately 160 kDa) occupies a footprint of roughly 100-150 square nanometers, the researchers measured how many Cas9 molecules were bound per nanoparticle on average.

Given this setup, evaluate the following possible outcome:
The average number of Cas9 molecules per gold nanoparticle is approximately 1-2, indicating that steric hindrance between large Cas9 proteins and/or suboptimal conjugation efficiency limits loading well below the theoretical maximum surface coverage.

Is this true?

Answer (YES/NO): NO